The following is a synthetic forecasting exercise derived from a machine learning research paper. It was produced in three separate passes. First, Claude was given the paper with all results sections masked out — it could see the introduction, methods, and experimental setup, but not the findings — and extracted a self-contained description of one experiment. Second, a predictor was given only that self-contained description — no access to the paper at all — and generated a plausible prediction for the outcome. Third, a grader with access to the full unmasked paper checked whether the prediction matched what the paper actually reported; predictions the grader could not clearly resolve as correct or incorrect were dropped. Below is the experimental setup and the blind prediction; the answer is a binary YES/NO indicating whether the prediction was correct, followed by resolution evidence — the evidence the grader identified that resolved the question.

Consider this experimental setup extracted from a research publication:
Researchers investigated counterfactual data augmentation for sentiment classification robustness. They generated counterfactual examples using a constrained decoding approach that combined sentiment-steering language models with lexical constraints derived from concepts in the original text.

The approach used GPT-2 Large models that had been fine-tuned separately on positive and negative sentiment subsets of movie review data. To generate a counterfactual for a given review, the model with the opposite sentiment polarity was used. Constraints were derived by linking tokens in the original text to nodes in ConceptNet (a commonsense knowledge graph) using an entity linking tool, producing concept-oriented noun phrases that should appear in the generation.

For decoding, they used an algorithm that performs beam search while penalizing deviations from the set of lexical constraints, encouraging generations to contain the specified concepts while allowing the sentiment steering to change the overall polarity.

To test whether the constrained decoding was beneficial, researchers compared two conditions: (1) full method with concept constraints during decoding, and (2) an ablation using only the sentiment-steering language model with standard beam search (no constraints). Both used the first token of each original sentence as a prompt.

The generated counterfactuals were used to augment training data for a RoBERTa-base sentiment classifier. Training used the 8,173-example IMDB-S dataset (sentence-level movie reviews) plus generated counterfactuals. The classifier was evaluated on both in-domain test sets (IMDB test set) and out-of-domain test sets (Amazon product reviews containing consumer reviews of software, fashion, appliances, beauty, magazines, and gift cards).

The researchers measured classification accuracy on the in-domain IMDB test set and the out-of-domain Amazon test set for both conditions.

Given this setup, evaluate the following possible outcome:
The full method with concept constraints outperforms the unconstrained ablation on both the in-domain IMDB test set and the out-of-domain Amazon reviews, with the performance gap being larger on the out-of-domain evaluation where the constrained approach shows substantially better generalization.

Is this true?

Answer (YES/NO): NO